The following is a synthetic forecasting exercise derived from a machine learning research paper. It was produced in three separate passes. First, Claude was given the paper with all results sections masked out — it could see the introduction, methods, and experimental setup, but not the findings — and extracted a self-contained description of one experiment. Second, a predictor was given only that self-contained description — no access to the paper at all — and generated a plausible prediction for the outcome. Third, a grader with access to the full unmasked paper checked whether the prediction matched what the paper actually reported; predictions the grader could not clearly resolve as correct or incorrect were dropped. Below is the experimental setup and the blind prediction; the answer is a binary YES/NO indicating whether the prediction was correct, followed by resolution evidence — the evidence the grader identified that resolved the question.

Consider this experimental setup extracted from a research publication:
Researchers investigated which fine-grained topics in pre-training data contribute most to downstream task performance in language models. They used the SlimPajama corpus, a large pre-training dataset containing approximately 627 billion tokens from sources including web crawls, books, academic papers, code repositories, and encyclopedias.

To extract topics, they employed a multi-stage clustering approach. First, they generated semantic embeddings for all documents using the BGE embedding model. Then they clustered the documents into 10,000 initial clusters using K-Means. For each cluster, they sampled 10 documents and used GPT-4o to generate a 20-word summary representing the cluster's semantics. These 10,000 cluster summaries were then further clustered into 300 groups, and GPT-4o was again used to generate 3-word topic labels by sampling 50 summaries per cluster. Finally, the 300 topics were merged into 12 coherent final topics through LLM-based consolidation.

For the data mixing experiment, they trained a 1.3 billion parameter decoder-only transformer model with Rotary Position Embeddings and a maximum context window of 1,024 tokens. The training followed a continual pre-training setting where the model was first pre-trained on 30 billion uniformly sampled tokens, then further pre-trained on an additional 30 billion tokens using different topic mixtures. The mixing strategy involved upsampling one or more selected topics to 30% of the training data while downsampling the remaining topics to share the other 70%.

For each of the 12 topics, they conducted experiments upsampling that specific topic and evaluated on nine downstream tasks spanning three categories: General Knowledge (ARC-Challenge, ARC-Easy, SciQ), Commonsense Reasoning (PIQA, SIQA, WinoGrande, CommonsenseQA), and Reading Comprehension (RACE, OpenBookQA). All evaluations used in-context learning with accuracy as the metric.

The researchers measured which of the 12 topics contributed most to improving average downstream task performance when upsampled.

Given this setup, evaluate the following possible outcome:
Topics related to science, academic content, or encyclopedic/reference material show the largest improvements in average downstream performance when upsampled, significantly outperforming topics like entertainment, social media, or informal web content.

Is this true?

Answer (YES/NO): YES